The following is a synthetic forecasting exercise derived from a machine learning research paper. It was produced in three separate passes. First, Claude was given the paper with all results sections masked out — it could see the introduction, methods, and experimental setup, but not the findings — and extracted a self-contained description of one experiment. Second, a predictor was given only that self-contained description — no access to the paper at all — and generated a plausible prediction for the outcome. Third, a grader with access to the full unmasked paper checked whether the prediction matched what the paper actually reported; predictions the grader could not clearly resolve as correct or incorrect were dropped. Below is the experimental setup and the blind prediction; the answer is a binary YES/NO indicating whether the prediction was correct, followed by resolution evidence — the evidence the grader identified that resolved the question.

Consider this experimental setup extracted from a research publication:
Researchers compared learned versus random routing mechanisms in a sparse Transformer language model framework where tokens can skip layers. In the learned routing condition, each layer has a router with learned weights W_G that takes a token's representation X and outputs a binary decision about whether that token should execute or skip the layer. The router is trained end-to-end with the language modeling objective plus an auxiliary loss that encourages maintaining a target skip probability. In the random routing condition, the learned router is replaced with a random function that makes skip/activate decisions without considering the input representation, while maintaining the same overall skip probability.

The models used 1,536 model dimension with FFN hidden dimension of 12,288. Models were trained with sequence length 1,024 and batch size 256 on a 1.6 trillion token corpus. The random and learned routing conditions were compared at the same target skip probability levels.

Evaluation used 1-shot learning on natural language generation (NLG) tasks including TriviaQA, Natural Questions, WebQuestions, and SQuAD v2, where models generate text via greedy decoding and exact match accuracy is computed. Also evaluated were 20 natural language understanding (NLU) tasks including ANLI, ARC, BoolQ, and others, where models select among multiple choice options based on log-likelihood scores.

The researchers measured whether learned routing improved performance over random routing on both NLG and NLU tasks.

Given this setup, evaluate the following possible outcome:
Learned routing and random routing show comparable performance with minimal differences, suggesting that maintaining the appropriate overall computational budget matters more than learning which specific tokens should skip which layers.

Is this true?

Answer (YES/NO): NO